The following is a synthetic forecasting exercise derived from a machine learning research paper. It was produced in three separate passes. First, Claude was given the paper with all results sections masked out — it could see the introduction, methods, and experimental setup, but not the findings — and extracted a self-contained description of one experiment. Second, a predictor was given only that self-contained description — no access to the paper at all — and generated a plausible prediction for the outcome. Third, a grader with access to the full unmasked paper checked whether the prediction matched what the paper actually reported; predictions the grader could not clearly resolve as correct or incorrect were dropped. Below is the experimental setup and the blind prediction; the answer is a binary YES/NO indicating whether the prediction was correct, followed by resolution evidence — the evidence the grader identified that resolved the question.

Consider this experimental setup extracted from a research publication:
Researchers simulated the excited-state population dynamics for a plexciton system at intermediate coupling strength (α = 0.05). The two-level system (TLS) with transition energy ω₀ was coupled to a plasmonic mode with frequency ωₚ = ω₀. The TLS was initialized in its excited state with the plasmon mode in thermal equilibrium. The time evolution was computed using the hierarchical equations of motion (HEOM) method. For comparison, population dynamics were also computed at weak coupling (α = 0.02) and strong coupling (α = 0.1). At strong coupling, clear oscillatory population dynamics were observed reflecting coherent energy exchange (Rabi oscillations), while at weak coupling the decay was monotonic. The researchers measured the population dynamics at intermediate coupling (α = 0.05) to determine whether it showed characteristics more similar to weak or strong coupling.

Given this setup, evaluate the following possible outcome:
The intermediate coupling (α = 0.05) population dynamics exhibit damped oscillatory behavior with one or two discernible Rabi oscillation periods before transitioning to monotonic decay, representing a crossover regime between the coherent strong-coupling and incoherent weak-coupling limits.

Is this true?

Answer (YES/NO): NO